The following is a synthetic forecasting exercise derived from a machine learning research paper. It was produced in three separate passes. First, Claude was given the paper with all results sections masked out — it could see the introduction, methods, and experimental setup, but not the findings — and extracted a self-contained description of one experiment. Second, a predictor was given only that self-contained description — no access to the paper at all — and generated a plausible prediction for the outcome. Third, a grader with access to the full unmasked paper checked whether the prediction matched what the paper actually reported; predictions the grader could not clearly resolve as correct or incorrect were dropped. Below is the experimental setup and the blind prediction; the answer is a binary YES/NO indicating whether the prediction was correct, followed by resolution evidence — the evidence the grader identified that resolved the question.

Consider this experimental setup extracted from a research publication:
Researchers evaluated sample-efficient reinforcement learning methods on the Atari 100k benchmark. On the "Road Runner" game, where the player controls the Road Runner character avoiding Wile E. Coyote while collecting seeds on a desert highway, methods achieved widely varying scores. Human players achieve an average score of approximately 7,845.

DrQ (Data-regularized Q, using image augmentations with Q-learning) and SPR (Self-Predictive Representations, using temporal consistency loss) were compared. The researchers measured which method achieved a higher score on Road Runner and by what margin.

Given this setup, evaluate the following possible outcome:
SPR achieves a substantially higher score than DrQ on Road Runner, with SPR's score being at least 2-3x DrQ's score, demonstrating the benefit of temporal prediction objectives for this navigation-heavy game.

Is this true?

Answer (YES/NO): NO